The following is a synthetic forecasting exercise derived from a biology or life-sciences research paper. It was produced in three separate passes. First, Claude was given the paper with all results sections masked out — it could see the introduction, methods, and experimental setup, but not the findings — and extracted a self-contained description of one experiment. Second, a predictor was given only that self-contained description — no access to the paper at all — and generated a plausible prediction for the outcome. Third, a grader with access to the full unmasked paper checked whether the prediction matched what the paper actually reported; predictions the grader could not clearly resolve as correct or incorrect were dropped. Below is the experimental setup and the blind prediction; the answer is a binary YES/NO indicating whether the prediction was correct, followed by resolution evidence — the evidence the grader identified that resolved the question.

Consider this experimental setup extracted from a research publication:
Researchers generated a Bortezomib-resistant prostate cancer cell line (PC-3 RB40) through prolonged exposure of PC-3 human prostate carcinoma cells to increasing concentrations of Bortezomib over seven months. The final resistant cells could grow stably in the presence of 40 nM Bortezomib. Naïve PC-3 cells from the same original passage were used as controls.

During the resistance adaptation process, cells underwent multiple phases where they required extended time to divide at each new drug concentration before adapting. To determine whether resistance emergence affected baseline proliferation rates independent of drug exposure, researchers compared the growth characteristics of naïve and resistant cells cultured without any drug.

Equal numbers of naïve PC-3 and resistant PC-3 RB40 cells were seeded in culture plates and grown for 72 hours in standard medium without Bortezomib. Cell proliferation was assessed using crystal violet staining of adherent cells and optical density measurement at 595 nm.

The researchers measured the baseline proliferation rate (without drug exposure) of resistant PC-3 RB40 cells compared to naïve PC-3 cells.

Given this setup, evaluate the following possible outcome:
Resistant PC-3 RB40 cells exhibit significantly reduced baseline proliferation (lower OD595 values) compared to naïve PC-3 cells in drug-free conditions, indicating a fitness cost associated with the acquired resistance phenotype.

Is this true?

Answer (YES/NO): NO